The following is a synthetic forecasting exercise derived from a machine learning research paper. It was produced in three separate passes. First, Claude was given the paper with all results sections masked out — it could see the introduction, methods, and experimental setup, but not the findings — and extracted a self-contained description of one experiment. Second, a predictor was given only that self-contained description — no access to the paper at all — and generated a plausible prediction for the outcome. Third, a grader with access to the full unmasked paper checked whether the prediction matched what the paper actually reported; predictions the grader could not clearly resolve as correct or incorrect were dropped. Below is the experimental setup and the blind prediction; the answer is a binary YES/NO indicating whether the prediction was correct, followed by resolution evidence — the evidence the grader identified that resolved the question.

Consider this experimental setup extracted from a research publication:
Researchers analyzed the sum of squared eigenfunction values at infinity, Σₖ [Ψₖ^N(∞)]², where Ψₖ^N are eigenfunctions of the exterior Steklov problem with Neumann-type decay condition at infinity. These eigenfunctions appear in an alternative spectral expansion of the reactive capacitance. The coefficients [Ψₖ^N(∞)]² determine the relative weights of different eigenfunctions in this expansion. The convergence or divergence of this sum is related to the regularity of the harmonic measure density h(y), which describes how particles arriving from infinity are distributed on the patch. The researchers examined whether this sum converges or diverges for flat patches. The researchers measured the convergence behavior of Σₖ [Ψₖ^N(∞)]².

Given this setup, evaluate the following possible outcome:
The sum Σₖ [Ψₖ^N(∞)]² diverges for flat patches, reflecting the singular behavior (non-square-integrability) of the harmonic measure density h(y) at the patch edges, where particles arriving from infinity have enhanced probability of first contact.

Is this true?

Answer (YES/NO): YES